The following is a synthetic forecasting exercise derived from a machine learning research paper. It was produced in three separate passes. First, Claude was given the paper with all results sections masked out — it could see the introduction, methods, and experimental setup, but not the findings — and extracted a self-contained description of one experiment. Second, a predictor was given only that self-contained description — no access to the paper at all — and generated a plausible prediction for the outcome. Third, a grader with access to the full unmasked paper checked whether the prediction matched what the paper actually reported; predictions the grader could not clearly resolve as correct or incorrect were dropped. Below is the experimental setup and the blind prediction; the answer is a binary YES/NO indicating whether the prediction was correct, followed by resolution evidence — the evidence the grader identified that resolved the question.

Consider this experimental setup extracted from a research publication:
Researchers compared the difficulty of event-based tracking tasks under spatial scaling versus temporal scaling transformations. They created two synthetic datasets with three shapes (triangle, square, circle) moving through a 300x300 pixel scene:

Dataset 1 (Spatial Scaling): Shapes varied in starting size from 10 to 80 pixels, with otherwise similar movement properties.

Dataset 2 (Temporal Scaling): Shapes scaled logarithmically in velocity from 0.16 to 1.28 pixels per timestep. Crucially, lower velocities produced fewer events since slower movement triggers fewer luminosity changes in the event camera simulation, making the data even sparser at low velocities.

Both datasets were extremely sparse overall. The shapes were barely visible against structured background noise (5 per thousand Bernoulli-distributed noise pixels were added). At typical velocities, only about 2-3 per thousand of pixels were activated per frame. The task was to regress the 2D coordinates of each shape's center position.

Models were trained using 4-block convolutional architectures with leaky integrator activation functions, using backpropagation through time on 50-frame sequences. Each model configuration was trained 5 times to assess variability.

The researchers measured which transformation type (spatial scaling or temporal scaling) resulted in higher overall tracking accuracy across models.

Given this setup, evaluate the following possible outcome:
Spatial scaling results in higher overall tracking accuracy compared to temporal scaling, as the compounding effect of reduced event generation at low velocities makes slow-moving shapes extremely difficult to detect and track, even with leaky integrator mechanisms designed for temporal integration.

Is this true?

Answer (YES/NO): YES